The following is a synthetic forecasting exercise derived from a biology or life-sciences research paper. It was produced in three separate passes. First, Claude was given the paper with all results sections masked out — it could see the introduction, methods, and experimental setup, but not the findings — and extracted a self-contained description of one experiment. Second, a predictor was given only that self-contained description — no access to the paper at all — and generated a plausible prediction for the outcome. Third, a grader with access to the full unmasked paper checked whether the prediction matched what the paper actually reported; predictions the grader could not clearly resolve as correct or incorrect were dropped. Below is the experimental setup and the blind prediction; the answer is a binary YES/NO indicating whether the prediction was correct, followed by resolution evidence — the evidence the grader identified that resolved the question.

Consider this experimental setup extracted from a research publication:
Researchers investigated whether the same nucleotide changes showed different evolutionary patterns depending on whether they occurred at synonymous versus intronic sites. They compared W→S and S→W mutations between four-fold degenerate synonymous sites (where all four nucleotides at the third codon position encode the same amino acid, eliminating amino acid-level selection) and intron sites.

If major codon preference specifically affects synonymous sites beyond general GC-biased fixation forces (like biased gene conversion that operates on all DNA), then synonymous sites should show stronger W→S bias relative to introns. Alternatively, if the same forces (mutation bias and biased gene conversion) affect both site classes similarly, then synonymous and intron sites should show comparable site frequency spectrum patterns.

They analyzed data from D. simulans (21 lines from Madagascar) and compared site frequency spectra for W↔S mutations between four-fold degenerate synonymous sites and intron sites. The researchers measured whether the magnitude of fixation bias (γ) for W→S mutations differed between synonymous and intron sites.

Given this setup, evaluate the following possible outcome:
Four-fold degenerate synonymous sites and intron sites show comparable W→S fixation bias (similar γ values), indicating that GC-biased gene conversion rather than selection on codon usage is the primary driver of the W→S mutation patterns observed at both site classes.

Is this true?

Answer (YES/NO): NO